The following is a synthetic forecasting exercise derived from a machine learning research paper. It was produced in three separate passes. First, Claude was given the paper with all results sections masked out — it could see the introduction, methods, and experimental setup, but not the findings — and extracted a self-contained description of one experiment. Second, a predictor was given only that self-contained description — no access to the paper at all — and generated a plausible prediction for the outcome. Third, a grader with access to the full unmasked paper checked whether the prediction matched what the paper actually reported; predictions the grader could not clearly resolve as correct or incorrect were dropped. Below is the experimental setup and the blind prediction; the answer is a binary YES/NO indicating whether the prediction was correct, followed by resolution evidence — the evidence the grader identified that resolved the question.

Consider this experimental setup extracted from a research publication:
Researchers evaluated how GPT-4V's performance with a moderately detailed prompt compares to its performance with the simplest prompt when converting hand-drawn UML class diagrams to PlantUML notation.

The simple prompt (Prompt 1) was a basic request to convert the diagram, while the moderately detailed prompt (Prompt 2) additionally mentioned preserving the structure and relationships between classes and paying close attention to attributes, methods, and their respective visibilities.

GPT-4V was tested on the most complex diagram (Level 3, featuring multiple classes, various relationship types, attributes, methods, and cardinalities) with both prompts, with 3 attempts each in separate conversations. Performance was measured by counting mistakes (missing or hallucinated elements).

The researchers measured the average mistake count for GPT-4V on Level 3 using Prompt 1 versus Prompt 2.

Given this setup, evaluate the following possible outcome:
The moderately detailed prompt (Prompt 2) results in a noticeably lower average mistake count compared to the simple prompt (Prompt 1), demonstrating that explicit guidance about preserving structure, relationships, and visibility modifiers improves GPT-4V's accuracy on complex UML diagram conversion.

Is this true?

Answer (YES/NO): NO